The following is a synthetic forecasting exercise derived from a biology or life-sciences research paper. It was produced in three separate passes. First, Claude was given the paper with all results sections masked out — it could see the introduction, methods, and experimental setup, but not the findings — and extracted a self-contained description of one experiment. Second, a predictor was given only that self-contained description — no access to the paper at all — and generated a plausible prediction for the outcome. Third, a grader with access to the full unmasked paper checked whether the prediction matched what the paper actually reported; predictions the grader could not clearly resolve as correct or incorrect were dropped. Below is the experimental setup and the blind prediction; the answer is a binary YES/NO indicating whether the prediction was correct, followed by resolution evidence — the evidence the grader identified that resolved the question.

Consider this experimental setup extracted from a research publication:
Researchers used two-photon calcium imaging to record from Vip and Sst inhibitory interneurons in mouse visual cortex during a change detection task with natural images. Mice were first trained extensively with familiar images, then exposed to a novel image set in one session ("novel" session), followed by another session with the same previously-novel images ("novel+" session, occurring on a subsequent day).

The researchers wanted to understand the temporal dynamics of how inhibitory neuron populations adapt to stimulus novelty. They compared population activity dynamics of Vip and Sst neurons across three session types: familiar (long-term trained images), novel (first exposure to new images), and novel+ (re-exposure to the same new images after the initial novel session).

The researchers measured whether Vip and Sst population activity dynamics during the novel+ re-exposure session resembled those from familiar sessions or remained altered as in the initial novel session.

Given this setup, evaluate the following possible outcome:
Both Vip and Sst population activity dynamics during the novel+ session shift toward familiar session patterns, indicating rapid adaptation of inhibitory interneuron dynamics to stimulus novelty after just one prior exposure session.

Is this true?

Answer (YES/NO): YES